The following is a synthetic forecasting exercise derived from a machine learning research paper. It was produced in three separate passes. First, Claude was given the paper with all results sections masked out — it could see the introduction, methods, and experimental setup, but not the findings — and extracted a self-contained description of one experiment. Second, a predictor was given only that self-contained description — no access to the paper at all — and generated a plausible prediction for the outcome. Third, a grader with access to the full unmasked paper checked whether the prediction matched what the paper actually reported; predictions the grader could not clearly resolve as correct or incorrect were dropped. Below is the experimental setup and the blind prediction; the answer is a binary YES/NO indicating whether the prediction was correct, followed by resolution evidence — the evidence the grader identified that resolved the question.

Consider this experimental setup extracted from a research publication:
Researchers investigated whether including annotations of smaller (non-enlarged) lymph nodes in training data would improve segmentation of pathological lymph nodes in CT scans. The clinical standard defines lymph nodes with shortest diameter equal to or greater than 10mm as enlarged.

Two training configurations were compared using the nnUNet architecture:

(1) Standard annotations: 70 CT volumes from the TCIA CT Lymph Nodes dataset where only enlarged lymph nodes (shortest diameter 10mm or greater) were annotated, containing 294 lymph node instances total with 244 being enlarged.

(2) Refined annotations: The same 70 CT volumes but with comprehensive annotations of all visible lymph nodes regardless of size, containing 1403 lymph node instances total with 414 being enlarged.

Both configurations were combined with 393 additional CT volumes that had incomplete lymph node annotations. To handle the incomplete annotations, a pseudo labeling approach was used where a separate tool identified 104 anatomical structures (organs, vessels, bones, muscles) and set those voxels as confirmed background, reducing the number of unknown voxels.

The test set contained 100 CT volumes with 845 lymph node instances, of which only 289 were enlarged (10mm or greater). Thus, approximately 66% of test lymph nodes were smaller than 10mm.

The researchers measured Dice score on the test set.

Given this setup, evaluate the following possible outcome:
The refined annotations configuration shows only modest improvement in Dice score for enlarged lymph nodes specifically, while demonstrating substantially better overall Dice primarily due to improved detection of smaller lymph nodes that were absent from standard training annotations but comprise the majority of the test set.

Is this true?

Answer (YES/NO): NO